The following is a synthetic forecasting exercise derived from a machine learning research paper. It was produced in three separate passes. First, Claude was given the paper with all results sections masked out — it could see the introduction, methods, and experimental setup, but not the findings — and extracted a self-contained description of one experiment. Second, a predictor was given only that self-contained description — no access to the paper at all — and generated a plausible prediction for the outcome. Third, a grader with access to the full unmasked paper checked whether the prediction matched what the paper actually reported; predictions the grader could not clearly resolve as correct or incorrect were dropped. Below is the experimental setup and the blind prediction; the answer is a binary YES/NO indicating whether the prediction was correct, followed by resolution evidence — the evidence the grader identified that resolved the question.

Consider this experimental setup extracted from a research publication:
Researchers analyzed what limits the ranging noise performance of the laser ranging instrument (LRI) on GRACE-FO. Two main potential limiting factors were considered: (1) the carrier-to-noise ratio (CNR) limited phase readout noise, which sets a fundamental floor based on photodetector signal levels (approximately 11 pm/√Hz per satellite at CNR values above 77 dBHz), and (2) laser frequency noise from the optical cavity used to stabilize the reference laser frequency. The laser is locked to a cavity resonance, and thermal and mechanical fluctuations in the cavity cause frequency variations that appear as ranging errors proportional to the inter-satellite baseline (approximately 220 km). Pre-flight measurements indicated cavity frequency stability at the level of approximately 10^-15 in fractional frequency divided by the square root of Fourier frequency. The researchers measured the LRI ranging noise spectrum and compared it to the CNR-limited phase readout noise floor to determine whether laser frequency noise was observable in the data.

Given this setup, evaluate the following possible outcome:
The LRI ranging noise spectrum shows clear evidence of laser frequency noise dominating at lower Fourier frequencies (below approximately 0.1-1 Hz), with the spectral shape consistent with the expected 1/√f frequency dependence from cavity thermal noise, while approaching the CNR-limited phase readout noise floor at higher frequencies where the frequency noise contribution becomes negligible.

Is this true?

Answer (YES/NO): NO